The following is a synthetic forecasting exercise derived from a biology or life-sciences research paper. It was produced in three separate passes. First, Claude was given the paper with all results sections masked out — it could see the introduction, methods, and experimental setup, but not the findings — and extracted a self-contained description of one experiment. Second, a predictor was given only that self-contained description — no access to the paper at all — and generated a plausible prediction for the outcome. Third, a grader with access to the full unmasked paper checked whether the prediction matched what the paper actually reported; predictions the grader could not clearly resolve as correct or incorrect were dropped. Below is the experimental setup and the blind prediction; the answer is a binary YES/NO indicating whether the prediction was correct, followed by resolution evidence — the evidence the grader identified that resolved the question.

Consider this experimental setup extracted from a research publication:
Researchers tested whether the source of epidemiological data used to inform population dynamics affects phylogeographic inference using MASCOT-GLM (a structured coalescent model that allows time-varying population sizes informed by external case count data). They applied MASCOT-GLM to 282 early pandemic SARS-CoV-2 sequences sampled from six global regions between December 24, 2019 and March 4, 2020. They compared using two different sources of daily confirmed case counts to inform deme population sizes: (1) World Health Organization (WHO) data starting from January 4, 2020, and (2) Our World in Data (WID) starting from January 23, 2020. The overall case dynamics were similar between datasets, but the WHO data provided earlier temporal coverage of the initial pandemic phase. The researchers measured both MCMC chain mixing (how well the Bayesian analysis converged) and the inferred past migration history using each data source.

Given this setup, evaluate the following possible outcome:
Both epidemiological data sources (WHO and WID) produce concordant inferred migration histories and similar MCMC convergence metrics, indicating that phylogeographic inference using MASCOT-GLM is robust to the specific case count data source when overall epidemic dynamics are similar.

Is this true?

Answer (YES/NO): NO